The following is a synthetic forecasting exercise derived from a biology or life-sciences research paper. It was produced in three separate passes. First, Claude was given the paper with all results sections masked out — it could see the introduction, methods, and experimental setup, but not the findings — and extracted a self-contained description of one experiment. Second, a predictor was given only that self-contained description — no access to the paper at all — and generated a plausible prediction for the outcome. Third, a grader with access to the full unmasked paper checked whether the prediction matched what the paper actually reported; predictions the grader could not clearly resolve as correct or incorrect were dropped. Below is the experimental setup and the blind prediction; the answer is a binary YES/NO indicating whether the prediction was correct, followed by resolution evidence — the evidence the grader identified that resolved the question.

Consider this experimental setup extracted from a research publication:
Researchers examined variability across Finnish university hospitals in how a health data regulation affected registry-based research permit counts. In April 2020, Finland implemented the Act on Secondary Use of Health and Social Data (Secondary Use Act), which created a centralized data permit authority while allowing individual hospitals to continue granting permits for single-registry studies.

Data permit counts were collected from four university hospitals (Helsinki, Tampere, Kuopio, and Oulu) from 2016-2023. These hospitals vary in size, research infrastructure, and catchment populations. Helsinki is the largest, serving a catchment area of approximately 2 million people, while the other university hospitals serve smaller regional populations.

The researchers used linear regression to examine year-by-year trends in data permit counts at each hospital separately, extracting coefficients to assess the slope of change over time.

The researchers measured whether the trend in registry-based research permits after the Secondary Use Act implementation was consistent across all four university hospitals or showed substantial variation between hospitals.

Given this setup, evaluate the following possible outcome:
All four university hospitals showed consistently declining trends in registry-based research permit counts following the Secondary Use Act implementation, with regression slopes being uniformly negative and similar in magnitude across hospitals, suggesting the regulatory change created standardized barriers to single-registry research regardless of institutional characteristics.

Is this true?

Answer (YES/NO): NO